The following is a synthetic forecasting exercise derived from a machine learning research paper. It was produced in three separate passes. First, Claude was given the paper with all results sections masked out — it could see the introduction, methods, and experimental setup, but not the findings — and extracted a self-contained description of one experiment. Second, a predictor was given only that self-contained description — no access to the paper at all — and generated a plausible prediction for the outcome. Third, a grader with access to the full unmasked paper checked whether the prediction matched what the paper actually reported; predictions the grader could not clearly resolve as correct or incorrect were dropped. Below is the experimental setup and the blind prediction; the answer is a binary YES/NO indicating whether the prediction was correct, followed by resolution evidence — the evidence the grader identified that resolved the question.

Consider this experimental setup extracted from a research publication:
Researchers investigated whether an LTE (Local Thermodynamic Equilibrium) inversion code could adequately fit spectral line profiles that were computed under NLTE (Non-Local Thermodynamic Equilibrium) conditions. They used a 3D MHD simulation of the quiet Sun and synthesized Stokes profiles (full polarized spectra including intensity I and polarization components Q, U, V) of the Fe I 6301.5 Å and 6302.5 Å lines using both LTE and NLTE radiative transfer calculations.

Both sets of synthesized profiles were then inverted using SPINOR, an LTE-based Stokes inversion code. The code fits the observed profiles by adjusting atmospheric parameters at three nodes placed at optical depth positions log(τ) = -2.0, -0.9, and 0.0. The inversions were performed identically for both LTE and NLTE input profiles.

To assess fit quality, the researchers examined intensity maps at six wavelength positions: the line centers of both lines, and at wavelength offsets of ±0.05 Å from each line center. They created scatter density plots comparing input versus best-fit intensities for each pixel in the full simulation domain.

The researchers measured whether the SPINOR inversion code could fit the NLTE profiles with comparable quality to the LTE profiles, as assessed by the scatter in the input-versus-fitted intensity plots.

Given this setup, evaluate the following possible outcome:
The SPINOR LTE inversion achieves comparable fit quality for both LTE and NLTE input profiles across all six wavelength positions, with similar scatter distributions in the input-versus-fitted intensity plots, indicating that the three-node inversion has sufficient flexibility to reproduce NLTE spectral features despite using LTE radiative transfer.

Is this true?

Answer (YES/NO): YES